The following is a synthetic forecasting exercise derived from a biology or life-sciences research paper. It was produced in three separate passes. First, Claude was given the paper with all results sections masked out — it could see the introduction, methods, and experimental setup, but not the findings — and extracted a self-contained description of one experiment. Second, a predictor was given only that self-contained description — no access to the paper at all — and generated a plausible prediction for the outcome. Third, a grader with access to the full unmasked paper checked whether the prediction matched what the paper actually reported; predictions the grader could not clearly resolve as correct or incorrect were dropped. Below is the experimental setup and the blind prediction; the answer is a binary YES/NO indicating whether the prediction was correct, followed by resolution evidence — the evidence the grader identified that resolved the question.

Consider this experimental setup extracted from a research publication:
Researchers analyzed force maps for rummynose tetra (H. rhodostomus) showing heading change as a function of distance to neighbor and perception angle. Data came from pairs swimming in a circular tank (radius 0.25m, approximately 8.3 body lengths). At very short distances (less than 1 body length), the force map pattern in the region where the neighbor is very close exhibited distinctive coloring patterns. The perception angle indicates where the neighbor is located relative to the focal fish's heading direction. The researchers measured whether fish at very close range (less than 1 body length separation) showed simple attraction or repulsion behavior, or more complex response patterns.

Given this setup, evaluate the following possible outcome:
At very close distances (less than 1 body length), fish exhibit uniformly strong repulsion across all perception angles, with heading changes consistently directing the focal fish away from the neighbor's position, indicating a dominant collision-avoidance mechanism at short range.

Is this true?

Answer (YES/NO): NO